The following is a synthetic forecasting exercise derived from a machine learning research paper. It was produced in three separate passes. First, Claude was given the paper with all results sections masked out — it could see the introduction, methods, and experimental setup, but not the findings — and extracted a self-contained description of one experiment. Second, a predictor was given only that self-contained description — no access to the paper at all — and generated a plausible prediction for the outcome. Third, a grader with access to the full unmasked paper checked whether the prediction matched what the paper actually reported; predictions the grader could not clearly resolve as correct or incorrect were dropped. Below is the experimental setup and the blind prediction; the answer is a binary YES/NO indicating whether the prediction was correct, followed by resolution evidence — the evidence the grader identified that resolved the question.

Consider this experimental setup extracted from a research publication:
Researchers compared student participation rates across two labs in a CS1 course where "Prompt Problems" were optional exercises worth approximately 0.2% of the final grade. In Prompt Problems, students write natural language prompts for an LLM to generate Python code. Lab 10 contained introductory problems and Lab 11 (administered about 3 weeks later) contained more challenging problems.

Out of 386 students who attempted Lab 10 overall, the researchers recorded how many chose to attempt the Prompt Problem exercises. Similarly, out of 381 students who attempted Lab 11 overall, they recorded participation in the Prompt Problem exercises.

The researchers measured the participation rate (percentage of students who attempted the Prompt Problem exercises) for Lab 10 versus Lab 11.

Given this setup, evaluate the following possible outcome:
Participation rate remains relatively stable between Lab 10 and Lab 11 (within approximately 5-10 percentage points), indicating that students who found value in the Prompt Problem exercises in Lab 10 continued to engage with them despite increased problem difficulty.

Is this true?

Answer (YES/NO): NO